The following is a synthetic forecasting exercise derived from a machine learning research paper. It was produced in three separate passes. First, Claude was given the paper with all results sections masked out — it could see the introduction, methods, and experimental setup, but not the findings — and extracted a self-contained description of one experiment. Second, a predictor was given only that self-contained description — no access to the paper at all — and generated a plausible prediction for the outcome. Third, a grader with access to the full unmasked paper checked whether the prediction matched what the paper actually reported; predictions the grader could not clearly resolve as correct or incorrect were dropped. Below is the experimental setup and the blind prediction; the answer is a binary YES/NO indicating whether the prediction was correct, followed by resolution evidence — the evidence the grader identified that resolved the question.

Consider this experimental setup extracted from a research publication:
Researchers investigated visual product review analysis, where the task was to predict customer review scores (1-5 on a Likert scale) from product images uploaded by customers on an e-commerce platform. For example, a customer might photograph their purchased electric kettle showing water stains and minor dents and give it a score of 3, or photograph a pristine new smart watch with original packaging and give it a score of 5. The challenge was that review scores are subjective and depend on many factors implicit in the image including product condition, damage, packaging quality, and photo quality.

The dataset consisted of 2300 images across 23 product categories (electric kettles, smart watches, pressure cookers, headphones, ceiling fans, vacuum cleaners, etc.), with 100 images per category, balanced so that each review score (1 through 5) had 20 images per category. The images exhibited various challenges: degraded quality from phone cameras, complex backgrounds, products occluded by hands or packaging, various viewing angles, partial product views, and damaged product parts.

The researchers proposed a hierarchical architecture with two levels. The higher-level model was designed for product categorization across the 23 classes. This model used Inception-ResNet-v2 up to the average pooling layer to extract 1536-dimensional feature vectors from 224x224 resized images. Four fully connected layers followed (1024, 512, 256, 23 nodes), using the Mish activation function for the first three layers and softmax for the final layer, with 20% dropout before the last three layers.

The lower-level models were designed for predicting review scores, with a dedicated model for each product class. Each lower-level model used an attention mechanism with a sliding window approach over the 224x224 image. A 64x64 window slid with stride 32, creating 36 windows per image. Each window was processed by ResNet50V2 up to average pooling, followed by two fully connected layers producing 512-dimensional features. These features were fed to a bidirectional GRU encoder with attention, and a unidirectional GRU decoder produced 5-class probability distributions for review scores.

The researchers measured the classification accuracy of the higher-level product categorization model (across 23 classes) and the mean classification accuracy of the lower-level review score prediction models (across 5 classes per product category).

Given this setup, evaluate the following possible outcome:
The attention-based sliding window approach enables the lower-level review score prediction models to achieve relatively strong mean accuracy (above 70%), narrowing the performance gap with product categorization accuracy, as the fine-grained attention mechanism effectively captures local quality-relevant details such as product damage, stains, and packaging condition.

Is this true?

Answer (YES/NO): YES